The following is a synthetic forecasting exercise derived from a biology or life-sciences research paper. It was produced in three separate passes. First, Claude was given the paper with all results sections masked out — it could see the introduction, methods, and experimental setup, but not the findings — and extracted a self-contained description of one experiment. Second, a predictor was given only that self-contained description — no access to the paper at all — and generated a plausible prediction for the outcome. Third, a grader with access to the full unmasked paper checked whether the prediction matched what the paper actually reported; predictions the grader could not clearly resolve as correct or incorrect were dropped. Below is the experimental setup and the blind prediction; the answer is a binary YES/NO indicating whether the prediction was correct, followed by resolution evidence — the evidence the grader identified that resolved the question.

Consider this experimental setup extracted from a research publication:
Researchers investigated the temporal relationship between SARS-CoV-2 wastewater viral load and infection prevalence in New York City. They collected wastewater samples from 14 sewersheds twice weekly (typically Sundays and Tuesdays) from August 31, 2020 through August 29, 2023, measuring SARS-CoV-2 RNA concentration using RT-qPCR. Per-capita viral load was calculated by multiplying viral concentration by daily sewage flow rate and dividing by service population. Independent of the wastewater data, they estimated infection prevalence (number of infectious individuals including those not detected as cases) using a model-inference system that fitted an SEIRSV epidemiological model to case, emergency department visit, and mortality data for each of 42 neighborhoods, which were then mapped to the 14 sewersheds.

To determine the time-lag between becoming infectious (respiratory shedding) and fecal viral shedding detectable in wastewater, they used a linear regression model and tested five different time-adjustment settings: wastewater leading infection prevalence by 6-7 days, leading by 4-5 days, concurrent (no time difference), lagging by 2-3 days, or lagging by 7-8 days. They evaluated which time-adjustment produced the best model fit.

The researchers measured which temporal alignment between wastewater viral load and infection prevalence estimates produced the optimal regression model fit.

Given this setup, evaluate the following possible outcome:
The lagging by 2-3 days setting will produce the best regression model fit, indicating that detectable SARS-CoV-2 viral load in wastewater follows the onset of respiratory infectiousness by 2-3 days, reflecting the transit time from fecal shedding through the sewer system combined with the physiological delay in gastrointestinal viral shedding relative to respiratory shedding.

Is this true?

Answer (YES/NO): NO